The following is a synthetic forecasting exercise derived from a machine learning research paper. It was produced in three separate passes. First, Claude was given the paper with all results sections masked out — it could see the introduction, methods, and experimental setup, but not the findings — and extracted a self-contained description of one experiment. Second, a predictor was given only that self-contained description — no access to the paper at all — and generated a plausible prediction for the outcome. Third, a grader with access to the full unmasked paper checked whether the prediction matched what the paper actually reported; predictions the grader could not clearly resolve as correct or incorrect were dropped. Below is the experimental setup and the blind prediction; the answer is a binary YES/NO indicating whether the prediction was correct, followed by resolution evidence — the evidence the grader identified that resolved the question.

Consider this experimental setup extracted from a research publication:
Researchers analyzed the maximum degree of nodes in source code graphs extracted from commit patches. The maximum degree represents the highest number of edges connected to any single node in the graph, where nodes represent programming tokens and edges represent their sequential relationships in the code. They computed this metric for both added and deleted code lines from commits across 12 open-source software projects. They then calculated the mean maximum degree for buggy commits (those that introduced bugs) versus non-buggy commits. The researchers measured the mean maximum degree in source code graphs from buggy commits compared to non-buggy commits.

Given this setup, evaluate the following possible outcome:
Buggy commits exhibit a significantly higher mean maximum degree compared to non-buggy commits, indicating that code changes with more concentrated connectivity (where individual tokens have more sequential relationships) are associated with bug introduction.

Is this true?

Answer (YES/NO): YES